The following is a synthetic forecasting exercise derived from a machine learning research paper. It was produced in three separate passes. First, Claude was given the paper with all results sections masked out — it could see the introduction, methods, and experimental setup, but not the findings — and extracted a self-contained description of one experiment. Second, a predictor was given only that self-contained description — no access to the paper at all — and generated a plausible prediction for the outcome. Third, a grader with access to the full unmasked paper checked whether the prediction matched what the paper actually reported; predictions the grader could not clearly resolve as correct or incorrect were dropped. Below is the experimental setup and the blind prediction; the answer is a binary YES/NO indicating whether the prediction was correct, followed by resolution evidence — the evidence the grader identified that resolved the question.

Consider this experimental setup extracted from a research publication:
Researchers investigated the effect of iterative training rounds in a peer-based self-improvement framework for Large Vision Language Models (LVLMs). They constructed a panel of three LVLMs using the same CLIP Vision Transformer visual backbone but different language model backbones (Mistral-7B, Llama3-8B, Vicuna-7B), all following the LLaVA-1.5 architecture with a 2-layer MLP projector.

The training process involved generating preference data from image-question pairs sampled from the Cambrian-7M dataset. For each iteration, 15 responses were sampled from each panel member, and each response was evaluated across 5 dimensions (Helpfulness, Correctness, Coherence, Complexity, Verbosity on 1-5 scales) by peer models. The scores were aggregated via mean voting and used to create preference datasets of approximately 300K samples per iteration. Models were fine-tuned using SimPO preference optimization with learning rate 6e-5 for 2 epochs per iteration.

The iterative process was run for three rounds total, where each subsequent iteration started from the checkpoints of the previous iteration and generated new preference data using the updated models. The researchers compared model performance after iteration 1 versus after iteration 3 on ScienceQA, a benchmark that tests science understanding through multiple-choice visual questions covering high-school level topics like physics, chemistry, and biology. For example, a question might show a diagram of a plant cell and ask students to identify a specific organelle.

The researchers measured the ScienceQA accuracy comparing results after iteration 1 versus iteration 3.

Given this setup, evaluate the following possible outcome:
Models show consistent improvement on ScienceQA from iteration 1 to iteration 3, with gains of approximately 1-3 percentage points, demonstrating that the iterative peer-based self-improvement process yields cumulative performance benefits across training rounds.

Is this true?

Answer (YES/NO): NO